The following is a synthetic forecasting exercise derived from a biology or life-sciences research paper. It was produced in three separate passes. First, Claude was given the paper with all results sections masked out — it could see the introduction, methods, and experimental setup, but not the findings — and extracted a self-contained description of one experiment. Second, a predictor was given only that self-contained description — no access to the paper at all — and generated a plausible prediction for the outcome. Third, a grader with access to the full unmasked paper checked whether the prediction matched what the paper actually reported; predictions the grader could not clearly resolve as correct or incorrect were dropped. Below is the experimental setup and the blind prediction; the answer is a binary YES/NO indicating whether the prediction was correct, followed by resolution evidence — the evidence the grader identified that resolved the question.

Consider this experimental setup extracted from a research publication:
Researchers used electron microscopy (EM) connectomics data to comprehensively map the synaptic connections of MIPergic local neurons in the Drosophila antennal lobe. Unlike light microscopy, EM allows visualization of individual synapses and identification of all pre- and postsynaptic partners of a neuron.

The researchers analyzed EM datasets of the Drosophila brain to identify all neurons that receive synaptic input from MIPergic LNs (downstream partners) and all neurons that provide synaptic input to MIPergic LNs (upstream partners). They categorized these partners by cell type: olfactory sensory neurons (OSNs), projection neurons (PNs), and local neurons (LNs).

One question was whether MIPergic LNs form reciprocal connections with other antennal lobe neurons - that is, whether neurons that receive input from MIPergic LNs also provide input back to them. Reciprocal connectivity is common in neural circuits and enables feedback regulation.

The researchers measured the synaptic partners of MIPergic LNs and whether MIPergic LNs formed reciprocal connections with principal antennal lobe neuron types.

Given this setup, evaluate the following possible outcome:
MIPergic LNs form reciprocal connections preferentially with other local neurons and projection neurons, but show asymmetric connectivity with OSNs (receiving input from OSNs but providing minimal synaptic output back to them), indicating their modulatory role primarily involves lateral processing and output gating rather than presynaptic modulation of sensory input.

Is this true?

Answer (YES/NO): NO